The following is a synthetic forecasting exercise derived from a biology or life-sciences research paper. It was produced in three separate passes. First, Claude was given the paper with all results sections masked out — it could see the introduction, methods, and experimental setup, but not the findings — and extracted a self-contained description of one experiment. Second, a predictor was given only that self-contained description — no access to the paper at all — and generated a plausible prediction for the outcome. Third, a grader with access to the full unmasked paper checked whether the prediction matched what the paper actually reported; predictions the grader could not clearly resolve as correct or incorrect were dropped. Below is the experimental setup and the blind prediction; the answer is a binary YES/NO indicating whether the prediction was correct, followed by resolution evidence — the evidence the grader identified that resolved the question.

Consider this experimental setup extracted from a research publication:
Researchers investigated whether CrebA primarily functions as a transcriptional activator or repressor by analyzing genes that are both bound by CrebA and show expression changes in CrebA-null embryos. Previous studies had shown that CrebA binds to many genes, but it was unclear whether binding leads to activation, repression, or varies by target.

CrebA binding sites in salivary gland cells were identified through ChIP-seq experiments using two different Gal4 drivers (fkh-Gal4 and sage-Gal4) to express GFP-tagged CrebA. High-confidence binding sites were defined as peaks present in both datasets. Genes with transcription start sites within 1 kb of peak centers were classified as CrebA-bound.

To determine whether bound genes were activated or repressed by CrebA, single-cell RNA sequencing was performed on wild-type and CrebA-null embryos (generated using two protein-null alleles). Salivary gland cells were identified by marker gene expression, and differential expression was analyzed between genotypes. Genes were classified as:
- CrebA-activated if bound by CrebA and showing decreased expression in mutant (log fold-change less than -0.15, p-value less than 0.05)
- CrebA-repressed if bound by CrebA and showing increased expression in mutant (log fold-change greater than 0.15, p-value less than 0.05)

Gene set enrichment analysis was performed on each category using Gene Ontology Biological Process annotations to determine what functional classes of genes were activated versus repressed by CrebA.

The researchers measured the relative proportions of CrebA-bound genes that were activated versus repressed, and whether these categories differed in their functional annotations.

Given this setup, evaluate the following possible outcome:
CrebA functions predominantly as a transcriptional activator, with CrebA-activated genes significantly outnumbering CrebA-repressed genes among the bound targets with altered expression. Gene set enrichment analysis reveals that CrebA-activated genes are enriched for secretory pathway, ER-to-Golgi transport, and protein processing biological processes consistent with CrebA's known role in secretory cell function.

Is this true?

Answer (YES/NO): NO